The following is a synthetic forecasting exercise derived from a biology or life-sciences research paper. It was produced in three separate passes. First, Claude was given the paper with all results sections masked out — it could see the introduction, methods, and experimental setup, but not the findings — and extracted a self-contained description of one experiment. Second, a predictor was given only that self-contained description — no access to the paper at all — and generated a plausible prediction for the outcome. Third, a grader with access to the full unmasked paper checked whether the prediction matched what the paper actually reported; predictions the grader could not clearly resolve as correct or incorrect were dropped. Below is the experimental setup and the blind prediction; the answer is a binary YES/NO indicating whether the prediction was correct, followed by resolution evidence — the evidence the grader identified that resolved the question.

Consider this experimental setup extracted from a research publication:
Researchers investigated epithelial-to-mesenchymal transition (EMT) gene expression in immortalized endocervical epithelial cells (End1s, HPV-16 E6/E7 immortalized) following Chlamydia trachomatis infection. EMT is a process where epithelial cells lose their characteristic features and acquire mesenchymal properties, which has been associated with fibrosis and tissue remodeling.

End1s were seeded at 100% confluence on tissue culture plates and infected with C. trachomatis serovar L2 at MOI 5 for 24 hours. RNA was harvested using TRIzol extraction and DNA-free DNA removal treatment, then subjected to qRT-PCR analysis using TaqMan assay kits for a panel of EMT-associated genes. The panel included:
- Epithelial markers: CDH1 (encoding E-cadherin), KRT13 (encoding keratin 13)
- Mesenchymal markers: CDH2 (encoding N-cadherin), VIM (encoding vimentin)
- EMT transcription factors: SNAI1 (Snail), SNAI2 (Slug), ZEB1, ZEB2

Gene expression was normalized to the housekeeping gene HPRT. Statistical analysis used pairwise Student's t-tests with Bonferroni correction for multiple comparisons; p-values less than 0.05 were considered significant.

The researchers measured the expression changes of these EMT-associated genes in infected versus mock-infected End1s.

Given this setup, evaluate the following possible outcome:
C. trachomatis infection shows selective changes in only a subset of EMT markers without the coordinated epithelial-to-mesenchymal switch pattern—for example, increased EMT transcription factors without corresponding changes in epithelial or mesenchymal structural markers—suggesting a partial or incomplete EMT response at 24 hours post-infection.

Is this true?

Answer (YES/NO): YES